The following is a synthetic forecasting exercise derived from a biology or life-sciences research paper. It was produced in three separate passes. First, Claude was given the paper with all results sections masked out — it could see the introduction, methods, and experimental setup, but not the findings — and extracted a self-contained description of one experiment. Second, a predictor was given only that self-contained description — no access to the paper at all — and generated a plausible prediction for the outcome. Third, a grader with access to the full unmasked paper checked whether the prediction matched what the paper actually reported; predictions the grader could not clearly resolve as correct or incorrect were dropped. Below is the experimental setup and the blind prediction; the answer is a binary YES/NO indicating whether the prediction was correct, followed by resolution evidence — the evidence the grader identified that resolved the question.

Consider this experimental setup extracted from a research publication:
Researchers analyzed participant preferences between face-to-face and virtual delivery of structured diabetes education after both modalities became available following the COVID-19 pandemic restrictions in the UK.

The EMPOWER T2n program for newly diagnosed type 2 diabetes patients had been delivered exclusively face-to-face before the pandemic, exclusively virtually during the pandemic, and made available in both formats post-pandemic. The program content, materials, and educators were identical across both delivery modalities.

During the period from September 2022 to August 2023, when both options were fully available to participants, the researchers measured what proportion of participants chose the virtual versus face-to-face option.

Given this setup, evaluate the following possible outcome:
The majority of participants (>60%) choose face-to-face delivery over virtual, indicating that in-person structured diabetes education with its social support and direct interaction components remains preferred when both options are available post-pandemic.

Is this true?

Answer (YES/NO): NO